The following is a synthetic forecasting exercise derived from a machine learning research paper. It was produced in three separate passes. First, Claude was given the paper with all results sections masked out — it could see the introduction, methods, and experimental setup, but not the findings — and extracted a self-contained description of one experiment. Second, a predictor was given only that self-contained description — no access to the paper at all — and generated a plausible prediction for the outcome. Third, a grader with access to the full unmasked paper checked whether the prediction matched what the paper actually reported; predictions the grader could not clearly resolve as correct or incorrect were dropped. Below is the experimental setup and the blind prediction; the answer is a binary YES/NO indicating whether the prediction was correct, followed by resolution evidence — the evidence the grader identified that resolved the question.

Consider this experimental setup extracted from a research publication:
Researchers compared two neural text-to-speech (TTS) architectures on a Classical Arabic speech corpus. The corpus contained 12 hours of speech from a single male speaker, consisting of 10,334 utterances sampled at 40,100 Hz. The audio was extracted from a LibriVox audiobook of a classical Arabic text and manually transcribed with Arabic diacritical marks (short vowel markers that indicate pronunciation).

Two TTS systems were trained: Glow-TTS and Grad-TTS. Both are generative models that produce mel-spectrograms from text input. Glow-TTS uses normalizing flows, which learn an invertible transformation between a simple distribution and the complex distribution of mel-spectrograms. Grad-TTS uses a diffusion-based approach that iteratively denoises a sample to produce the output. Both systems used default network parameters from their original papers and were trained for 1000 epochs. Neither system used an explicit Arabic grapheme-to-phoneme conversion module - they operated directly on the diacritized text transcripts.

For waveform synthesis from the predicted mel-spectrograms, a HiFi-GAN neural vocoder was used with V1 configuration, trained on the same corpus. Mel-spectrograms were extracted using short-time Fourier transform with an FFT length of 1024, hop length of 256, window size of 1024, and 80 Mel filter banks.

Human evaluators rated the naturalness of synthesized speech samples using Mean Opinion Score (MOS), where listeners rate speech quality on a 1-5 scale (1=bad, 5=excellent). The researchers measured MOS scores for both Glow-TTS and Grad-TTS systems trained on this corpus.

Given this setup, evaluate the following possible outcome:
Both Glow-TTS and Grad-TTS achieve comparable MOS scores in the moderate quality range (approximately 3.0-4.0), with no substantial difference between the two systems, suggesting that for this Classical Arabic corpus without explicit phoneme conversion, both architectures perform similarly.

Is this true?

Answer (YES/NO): NO